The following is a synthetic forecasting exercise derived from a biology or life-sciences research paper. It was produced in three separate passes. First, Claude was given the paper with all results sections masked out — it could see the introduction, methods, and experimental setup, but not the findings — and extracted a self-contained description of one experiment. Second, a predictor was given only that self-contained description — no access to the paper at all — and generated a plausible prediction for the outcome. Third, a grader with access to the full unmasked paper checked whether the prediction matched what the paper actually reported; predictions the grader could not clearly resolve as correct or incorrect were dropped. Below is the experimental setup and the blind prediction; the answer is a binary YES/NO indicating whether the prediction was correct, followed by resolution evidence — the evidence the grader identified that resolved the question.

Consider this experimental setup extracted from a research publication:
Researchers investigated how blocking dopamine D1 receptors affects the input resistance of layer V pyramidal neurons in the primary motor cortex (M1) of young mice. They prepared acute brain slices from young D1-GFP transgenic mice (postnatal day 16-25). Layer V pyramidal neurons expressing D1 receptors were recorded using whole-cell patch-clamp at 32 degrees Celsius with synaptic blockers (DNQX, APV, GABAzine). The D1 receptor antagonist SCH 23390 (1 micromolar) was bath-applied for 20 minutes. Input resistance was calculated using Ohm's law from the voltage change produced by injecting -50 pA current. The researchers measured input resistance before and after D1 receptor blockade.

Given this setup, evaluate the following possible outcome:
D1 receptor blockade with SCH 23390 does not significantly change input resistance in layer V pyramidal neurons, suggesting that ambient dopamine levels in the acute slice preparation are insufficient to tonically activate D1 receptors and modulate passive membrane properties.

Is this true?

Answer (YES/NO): NO